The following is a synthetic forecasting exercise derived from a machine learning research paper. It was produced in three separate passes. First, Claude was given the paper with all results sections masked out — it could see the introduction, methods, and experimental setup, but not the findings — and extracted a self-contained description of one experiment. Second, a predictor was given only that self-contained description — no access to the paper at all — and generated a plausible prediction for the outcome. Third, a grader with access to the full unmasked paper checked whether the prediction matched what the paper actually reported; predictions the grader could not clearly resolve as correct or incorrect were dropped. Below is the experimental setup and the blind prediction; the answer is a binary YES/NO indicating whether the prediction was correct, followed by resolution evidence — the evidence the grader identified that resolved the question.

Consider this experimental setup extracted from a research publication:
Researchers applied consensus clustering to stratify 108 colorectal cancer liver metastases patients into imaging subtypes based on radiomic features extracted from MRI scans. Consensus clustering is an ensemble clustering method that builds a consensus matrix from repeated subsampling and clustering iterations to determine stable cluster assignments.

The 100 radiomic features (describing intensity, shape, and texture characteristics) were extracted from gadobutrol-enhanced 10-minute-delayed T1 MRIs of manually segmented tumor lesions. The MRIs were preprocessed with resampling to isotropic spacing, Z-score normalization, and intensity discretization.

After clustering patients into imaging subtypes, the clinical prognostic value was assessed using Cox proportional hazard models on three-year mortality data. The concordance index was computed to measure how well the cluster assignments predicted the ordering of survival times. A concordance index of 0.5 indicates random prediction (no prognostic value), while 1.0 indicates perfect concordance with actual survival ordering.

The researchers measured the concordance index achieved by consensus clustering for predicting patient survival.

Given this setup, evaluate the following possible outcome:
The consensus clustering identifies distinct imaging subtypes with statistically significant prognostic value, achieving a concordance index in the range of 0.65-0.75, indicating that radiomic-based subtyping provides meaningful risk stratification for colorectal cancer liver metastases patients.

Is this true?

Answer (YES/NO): NO